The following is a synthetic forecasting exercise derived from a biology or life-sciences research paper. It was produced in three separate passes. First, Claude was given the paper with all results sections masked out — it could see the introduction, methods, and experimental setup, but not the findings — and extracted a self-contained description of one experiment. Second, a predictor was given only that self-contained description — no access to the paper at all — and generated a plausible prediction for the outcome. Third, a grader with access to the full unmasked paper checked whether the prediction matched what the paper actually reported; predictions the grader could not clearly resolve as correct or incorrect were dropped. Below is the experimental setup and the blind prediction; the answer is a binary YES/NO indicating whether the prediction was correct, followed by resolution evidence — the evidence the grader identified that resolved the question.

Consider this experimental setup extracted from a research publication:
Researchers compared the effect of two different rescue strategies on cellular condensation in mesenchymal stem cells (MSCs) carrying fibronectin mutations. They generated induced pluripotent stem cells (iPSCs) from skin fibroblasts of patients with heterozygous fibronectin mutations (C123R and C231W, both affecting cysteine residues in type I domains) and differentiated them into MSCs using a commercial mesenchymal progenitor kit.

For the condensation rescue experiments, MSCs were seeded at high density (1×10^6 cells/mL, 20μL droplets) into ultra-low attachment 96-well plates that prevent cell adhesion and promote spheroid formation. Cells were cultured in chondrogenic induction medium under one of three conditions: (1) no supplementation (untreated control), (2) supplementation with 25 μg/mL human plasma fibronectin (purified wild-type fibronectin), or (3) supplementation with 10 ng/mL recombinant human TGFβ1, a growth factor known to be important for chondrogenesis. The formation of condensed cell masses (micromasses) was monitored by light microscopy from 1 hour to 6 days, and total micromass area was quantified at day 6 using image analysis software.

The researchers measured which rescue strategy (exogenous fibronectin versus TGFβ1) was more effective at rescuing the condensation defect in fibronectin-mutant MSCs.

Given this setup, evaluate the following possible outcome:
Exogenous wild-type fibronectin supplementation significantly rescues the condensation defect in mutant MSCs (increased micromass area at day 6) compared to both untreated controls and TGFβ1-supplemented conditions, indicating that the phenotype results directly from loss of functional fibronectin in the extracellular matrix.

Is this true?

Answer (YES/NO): NO